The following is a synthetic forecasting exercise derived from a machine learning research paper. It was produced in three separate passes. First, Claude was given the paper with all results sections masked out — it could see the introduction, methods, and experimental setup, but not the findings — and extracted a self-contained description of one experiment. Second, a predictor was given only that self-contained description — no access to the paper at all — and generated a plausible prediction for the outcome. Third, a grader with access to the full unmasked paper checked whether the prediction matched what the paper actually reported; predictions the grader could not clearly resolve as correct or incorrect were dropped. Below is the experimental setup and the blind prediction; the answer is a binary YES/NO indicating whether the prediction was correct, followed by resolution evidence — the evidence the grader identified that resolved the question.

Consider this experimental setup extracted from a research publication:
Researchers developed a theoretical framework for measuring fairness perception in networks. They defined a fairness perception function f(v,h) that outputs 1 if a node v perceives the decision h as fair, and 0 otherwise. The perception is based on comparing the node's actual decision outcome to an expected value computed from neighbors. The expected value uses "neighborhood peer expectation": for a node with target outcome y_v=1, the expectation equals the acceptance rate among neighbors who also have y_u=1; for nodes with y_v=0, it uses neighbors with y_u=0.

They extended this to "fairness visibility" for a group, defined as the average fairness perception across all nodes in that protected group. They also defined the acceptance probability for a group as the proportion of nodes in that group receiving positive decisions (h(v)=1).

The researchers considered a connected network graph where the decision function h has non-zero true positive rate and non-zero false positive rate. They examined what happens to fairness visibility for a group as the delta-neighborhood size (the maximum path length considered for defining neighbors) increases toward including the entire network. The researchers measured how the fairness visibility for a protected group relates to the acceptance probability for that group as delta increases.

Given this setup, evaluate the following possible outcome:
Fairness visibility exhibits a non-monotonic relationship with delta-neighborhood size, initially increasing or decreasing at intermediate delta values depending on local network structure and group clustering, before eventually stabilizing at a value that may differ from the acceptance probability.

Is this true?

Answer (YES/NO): NO